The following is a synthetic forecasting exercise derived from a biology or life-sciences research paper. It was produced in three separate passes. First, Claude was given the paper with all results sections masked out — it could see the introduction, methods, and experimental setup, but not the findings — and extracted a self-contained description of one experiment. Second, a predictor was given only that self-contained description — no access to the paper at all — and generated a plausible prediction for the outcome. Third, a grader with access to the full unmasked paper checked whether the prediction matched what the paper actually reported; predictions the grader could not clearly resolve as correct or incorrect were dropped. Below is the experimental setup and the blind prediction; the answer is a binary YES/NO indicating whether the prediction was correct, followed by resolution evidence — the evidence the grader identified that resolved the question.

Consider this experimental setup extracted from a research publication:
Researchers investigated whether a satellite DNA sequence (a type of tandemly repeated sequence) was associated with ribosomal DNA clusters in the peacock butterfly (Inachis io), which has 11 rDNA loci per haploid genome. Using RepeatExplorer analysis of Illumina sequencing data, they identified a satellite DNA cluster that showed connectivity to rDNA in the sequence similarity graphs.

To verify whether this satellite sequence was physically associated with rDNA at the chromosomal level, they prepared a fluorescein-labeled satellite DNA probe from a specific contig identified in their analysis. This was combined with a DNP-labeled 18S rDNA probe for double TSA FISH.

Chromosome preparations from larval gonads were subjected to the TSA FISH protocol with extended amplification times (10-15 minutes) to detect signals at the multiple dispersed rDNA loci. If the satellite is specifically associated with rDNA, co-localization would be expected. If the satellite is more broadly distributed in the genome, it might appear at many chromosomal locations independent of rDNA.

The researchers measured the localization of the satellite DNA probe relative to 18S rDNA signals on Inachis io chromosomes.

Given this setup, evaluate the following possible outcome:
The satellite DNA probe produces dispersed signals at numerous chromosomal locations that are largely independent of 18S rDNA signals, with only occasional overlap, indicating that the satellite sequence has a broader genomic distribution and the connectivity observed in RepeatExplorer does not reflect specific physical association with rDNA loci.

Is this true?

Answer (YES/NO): NO